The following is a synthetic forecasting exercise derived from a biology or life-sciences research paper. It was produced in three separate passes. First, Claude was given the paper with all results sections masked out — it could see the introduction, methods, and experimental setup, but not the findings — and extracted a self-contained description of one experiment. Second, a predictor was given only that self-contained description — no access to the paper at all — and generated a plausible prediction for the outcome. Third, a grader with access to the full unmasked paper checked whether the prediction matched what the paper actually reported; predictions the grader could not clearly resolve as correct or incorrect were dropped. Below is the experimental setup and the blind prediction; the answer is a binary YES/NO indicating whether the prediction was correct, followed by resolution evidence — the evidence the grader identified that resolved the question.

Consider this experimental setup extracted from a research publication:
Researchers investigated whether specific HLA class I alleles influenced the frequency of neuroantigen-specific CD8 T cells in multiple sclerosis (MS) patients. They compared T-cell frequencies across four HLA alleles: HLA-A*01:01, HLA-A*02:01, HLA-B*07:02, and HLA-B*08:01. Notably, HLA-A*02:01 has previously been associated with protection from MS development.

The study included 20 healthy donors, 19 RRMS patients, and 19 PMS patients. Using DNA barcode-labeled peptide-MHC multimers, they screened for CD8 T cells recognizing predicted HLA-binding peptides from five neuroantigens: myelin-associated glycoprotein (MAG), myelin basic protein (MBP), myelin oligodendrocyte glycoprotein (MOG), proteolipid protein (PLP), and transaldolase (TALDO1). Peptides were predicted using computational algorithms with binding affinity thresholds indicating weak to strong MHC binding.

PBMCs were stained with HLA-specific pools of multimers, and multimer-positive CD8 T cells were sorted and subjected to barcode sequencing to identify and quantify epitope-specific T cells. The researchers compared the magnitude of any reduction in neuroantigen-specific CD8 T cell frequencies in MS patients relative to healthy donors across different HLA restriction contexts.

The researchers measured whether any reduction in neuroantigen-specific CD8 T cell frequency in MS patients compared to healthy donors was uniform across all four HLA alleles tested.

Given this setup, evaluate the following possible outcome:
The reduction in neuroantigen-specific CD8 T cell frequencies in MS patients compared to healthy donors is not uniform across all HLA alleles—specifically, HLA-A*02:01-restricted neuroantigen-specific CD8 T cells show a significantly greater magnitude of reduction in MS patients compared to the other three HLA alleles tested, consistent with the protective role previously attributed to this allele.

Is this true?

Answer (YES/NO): NO